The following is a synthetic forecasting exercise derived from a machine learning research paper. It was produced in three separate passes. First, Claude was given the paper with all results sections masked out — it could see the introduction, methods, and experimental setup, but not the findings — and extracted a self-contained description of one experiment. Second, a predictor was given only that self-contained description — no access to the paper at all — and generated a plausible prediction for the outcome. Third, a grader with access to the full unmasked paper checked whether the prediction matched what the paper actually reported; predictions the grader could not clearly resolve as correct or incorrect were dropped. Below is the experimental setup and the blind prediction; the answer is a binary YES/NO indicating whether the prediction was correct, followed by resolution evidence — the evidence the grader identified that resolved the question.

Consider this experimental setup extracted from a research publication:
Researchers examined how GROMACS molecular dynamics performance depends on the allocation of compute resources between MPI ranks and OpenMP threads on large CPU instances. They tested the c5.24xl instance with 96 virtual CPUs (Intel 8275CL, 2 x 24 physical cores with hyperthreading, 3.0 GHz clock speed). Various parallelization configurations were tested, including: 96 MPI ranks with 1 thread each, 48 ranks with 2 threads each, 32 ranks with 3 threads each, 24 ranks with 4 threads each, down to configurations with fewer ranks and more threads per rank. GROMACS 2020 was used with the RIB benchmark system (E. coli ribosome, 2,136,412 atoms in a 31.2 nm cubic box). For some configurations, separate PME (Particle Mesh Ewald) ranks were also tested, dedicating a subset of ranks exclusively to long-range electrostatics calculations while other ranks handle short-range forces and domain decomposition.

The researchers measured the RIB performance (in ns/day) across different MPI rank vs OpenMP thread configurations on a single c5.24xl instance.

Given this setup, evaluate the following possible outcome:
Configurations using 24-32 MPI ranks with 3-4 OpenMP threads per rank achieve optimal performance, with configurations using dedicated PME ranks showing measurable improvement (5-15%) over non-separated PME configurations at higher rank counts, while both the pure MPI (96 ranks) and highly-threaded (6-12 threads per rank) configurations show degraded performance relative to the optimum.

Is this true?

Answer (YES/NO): NO